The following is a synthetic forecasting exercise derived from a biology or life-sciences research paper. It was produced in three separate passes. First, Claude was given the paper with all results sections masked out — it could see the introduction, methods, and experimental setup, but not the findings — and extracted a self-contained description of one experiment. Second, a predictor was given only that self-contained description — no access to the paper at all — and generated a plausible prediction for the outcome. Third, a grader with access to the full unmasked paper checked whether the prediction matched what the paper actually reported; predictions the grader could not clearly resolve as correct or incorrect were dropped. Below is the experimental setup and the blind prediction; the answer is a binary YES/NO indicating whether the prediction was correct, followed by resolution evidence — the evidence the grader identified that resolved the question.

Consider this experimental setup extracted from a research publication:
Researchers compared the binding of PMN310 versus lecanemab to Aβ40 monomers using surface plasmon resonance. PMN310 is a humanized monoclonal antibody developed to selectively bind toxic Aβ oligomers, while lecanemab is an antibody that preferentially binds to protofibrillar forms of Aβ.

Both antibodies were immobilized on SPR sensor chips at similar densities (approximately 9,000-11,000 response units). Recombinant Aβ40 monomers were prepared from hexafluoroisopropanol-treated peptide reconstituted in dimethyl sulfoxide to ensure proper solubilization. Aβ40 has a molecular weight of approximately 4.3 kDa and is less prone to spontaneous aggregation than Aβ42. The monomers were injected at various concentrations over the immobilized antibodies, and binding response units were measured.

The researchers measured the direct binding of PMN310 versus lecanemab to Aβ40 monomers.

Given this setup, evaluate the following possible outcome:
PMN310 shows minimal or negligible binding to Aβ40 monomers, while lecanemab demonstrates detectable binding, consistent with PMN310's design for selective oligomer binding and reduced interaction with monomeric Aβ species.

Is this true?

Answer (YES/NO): YES